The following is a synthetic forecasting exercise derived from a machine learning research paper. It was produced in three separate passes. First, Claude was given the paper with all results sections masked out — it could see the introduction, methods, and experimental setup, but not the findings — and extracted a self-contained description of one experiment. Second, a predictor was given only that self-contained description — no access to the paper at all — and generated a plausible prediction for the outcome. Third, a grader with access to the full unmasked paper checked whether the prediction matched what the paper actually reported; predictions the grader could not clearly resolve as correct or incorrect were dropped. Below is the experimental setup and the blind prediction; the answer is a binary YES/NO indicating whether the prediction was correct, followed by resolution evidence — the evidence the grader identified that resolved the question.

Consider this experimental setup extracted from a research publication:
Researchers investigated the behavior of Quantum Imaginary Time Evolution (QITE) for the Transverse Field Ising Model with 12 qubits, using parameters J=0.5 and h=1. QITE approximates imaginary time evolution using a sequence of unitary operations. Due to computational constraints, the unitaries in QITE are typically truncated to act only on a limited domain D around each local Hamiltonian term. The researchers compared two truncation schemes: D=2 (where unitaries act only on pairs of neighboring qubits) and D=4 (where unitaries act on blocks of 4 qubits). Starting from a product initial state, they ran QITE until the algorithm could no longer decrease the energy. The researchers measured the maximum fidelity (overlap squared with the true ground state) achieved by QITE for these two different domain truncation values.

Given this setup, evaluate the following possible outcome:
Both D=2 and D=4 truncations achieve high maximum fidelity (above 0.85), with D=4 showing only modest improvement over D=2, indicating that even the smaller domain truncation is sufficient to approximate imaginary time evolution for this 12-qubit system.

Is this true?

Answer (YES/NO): YES